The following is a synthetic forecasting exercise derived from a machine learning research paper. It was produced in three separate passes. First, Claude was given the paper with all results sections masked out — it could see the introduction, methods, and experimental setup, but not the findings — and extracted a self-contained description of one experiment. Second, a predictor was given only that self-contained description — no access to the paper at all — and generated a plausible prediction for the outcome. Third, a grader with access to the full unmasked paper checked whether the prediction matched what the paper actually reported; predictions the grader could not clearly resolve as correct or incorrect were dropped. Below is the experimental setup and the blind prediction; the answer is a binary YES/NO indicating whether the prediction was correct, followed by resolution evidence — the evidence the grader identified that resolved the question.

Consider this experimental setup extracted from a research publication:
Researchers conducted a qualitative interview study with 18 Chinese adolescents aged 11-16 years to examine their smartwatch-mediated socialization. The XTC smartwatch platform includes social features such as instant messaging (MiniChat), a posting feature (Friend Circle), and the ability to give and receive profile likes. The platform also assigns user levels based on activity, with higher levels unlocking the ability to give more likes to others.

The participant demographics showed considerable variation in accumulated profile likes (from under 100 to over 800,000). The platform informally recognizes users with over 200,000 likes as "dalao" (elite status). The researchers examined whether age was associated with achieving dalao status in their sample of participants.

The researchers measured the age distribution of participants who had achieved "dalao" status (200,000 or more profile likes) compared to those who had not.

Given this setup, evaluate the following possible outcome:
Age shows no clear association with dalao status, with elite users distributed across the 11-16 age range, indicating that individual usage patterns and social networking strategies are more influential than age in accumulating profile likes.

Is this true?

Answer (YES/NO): NO